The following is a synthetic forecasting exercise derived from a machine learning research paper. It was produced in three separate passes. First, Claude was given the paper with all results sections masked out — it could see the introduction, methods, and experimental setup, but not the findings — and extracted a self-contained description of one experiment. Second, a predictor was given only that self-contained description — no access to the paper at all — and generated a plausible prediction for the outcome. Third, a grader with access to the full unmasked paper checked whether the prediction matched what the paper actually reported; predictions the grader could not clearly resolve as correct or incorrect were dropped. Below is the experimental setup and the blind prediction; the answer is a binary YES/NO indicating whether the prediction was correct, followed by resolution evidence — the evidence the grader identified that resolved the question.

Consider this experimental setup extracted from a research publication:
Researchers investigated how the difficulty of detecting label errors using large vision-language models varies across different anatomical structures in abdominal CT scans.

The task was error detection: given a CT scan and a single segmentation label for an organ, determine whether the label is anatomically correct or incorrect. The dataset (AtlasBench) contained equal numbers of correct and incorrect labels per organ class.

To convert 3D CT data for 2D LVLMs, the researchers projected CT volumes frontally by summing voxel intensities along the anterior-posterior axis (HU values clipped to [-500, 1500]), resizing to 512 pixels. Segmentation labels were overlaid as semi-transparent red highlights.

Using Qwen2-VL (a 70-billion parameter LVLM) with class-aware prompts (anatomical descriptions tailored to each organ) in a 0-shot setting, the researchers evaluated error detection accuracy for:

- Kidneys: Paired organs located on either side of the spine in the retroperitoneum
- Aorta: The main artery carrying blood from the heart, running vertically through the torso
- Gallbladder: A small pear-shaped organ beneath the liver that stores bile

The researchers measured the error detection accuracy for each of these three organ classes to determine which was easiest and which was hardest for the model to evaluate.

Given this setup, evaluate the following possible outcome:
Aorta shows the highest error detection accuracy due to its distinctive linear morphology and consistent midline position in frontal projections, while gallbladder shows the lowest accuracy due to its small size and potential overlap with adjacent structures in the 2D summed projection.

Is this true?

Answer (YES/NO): NO